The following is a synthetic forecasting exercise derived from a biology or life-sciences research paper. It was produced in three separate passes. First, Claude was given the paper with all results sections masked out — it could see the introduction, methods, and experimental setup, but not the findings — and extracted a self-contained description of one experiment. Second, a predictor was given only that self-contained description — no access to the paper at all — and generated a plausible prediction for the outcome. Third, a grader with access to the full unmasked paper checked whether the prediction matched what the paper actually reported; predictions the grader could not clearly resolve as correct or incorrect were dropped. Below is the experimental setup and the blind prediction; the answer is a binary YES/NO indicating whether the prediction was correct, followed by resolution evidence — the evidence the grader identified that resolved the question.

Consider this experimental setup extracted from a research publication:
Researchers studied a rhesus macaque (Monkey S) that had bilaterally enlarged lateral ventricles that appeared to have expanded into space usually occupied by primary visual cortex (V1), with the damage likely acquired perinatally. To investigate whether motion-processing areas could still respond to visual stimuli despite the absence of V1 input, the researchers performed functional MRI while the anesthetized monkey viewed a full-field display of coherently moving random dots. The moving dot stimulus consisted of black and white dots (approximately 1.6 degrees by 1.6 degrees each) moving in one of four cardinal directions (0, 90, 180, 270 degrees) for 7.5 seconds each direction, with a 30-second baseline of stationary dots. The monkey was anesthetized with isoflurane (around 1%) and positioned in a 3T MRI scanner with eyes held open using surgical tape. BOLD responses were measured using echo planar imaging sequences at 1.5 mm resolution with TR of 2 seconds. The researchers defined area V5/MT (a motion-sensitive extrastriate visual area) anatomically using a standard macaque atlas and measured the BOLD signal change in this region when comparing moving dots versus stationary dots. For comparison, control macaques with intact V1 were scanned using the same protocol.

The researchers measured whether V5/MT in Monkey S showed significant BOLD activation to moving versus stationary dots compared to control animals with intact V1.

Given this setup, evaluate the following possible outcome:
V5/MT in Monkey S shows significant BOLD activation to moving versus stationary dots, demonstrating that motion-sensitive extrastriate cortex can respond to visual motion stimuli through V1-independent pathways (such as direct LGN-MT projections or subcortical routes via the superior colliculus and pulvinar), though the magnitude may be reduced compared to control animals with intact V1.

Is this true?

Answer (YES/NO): NO